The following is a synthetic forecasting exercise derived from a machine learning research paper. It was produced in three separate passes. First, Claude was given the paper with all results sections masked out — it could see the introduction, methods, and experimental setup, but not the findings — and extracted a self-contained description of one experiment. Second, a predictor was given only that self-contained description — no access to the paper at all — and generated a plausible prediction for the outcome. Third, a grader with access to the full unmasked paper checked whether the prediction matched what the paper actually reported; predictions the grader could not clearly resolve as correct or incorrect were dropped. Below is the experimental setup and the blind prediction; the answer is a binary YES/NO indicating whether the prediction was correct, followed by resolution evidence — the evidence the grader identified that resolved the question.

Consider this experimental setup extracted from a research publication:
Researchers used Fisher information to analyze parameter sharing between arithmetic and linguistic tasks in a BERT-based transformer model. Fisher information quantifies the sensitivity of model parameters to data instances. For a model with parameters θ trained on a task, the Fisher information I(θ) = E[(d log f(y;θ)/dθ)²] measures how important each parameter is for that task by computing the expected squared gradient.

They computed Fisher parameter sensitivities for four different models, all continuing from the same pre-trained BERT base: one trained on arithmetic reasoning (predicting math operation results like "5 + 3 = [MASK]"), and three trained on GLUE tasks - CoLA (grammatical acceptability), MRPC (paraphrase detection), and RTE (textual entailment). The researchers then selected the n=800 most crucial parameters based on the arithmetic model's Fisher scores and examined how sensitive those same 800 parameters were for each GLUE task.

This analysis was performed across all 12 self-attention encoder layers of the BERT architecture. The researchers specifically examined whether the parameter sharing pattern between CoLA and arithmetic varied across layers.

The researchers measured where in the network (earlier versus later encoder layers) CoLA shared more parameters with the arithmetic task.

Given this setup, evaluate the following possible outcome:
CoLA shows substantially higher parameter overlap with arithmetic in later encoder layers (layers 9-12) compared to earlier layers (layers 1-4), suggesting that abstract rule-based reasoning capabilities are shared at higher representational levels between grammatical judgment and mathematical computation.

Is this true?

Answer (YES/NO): NO